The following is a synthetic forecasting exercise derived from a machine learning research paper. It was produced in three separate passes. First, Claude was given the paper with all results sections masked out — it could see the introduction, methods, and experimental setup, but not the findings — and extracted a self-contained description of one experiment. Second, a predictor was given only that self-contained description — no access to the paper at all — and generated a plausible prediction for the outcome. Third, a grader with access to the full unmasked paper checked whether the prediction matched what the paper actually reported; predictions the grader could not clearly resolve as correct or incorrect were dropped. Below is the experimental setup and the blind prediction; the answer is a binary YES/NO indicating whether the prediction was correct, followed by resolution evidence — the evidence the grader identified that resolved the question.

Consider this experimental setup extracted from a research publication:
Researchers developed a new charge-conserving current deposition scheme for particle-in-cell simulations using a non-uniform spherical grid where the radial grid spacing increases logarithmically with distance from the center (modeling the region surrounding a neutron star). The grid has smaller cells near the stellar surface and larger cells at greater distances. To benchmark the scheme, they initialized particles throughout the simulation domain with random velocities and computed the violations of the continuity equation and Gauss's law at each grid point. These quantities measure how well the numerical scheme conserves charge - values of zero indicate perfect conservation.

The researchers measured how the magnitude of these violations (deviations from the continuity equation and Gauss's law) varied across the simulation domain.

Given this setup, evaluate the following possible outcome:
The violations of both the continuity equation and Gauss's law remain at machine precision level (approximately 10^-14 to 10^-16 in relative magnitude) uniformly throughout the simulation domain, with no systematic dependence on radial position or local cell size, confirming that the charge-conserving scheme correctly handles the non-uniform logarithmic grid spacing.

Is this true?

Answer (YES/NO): NO